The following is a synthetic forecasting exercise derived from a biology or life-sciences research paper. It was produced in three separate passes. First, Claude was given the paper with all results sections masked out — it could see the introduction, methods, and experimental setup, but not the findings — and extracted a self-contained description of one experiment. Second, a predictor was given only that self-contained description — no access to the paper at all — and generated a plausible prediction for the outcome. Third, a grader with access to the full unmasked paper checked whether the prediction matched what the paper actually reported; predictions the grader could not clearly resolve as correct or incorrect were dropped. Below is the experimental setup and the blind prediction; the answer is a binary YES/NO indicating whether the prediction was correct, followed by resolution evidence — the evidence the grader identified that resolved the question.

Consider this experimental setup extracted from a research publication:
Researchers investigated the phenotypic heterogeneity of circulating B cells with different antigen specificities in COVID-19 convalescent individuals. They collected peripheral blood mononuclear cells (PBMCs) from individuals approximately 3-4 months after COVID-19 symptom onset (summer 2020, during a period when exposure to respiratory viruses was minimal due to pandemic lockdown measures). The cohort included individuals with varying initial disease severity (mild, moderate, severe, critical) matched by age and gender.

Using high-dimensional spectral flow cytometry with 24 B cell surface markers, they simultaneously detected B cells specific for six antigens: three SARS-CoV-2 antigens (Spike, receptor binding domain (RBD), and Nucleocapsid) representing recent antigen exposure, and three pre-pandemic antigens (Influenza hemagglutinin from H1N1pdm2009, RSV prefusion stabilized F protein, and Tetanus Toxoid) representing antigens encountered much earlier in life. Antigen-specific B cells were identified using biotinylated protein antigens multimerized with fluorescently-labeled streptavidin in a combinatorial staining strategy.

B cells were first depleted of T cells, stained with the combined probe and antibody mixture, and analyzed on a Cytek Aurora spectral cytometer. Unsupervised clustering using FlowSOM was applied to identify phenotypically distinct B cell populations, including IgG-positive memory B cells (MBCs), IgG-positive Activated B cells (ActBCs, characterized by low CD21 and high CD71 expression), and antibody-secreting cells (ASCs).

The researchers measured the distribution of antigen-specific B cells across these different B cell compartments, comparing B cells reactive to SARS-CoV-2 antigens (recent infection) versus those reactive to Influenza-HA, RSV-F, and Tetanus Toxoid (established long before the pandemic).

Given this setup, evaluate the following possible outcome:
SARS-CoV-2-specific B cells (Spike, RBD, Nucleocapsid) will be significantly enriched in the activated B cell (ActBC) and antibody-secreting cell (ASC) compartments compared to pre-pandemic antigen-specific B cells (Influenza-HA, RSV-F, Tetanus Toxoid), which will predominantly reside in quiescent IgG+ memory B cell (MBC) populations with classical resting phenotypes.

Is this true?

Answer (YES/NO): YES